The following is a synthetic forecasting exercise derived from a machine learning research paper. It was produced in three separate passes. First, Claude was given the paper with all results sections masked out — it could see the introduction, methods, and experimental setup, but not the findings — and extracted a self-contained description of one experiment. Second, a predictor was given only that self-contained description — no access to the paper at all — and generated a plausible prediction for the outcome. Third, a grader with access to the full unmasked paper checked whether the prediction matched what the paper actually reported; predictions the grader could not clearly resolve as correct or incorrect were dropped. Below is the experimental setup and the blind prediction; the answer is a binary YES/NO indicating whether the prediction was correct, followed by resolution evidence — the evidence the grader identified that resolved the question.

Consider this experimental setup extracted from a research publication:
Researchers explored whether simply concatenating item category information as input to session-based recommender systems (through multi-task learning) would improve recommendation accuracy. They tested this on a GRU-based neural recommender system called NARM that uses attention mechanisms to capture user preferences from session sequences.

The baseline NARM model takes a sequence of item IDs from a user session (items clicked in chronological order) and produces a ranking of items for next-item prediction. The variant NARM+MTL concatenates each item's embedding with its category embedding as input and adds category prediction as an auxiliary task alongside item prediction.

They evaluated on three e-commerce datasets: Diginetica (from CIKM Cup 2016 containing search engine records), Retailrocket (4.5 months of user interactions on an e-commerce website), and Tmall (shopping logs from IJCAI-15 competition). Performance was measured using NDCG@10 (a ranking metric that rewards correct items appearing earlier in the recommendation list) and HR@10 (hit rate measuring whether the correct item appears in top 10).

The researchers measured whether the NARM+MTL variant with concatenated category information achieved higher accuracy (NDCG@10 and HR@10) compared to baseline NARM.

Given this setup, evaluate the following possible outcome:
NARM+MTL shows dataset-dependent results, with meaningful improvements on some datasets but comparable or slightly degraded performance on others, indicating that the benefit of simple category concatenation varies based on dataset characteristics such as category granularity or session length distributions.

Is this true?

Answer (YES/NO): NO